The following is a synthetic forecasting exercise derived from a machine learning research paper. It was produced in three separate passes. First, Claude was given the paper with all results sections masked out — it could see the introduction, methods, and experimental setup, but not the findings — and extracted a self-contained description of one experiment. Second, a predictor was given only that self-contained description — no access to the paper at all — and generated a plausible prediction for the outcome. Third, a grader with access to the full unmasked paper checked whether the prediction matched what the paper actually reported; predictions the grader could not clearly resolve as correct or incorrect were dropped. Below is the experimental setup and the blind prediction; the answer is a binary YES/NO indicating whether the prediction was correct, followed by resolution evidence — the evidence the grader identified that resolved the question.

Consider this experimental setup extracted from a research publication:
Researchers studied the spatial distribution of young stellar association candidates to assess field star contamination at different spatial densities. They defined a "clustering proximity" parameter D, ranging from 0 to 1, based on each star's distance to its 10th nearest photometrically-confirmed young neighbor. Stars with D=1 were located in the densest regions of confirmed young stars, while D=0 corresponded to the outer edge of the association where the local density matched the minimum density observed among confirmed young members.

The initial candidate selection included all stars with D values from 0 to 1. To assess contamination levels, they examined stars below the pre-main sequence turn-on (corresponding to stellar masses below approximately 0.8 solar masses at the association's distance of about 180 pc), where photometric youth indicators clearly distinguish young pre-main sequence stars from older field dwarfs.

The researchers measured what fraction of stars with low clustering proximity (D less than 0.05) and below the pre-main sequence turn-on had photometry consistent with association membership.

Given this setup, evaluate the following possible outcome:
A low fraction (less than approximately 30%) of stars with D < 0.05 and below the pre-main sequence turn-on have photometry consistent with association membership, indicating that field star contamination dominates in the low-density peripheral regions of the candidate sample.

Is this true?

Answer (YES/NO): YES